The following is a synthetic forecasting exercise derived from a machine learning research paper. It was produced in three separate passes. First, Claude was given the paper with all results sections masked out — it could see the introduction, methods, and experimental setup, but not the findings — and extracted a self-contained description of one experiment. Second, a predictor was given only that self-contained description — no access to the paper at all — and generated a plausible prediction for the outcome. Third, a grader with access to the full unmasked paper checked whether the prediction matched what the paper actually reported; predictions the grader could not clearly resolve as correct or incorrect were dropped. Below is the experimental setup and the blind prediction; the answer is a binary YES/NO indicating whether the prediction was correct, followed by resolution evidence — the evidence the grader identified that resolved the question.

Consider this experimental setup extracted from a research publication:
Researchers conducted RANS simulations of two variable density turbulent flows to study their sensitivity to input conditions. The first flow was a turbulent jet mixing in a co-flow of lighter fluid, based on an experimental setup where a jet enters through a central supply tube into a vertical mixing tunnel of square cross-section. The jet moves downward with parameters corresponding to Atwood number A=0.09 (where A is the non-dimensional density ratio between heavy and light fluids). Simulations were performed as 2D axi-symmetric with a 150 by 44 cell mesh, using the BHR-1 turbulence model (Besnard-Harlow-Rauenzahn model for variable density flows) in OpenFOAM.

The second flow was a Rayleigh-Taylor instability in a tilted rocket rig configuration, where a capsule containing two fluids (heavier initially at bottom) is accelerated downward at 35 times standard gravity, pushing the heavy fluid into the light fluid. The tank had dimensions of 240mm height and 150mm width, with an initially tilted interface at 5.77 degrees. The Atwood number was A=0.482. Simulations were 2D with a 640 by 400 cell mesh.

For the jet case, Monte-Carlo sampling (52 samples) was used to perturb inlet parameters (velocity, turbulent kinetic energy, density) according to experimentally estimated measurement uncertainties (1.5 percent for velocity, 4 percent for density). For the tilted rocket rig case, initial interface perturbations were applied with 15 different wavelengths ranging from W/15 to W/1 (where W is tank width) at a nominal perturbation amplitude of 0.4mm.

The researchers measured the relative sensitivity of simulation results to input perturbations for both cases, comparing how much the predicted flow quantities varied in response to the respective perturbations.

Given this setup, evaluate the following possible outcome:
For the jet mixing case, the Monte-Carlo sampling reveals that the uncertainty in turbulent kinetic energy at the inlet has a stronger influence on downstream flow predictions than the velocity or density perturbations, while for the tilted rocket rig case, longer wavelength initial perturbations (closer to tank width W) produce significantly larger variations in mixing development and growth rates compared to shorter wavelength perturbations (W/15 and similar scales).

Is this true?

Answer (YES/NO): NO